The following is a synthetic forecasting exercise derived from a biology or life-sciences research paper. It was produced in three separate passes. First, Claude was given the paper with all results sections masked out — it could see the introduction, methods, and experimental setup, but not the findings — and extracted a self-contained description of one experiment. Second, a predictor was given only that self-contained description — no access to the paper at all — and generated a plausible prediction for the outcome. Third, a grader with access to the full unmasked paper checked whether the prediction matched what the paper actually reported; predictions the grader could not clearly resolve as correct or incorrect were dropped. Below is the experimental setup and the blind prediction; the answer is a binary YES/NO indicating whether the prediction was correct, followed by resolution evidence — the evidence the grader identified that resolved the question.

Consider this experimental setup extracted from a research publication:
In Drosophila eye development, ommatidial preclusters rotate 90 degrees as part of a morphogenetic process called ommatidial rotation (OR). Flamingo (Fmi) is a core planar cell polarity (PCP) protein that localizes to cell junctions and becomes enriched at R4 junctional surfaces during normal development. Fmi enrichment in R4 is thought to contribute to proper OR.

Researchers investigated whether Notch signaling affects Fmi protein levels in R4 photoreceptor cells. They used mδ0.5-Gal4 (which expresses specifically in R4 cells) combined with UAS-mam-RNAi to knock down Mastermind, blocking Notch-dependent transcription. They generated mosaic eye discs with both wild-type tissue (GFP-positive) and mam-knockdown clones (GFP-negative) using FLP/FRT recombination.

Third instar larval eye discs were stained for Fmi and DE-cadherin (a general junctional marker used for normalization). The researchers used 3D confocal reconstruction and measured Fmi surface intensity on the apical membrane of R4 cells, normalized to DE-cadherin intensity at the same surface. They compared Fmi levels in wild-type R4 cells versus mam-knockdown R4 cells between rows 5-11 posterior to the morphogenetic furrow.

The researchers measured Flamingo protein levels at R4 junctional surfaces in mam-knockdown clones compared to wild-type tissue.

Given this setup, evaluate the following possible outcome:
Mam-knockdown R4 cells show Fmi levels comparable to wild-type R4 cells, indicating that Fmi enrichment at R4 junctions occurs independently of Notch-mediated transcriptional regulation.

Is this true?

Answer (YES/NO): NO